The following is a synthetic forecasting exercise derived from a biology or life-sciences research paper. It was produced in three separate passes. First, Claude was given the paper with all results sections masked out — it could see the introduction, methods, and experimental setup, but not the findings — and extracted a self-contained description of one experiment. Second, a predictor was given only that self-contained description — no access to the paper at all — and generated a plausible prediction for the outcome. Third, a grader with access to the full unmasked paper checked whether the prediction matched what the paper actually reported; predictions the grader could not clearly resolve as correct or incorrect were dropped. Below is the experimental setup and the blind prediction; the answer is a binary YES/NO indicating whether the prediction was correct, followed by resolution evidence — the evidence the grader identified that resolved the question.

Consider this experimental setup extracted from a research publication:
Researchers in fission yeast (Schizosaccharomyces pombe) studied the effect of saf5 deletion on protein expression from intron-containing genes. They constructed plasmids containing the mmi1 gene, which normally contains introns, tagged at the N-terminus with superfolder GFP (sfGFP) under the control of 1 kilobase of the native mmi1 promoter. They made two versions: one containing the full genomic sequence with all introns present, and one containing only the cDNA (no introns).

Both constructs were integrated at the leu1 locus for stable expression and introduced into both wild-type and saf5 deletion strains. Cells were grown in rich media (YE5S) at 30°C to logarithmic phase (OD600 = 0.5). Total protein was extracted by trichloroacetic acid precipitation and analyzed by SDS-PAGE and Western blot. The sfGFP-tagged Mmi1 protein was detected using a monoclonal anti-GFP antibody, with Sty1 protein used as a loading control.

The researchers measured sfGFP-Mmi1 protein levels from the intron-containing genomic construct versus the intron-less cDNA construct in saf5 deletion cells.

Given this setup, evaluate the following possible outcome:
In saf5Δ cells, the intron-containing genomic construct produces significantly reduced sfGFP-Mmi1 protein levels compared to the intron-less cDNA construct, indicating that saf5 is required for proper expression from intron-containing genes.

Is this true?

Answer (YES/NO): YES